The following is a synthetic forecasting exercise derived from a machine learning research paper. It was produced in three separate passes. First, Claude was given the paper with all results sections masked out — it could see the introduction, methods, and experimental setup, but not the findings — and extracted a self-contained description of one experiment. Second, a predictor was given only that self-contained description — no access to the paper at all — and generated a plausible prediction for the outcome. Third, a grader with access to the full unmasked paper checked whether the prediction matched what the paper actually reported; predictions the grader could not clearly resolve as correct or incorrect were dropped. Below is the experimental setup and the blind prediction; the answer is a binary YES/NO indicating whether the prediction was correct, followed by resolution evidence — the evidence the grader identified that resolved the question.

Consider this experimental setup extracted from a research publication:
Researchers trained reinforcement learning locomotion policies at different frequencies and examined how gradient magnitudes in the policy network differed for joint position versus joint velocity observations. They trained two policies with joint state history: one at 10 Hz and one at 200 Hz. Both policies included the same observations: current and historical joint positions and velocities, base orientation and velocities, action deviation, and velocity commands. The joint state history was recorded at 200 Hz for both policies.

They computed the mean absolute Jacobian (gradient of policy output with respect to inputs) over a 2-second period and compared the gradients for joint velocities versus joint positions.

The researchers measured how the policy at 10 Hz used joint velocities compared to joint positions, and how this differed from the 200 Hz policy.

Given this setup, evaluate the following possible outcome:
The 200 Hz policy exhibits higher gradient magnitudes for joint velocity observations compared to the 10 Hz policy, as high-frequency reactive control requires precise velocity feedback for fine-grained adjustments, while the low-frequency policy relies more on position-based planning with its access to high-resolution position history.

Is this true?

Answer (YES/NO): YES